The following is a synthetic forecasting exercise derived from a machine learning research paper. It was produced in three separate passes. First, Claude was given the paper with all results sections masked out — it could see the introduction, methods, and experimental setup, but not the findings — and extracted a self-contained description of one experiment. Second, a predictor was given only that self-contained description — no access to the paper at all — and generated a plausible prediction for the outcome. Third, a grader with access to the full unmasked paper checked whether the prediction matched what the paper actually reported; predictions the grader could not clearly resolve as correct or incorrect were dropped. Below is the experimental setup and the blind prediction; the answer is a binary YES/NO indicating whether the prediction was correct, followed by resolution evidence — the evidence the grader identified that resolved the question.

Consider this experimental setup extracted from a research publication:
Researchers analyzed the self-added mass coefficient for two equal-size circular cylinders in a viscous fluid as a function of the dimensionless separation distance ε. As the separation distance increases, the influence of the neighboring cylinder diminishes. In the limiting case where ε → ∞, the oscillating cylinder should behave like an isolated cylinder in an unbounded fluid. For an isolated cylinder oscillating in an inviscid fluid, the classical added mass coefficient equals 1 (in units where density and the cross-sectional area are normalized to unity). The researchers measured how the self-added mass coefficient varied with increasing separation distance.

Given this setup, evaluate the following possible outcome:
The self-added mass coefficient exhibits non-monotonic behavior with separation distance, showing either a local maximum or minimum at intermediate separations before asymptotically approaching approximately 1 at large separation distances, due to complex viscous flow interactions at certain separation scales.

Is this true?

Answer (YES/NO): NO